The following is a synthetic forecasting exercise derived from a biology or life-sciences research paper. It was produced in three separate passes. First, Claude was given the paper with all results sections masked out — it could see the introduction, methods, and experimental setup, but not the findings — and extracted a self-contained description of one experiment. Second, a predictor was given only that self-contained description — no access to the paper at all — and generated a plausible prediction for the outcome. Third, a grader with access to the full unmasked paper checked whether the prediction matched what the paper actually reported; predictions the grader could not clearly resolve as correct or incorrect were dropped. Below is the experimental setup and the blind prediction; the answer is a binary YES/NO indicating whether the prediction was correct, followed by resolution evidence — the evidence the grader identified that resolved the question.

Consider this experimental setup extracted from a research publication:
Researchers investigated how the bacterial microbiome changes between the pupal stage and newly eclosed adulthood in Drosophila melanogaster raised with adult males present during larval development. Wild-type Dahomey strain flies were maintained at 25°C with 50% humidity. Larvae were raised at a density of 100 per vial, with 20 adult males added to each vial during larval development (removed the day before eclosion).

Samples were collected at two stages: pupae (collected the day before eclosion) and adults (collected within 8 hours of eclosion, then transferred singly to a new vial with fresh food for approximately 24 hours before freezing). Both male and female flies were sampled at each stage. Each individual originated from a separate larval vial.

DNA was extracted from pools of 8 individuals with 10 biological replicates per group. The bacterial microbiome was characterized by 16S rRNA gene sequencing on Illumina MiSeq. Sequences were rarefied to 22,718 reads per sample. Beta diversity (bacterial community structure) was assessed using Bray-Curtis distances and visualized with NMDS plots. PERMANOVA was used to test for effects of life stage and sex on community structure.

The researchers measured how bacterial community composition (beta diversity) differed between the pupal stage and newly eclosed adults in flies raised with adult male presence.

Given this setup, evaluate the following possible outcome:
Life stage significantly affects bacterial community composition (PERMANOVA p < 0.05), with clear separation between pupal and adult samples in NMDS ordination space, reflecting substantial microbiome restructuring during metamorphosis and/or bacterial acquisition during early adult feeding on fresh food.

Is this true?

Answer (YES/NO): YES